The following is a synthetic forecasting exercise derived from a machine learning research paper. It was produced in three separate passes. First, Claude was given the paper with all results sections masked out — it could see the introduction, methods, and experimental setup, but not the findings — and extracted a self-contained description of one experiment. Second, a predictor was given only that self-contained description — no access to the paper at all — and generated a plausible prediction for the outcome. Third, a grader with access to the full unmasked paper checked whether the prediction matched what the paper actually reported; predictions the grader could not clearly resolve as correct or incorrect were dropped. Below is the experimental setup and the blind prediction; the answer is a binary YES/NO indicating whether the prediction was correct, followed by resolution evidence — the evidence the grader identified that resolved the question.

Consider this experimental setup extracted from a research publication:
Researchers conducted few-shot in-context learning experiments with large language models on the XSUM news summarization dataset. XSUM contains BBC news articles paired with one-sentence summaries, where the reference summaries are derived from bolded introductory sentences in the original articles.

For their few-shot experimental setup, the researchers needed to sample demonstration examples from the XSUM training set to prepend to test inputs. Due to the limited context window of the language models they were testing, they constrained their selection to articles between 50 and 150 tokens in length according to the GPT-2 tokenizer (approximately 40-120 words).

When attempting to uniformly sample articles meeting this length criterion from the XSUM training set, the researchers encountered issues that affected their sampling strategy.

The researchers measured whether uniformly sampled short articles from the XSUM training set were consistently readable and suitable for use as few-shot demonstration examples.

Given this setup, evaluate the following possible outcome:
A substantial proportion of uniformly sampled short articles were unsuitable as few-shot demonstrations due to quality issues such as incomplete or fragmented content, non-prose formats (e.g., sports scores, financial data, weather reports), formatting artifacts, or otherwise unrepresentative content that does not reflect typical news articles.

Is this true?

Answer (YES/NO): NO